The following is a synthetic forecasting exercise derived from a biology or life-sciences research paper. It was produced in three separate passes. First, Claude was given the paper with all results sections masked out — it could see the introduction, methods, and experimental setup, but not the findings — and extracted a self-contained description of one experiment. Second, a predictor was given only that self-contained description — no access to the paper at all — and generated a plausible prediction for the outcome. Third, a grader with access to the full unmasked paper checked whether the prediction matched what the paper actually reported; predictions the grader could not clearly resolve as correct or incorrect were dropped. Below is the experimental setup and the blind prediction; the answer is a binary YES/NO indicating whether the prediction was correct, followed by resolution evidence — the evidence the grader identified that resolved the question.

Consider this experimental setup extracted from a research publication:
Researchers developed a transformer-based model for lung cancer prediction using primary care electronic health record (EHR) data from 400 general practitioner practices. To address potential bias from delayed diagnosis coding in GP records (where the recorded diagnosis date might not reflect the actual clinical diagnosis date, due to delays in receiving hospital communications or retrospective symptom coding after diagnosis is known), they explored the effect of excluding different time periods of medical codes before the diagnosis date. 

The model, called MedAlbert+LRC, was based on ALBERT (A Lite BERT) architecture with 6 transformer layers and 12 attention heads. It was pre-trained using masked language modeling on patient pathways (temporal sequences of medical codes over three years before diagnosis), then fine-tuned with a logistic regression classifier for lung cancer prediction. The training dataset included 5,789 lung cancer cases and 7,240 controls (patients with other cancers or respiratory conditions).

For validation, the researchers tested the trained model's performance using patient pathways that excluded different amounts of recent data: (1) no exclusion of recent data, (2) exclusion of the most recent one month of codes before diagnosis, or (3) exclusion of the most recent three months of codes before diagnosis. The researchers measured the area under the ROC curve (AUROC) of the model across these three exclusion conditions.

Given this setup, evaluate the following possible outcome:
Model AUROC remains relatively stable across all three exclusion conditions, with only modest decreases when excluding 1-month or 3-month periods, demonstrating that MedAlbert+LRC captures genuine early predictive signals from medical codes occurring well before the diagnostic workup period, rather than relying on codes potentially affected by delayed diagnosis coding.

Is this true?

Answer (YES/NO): NO